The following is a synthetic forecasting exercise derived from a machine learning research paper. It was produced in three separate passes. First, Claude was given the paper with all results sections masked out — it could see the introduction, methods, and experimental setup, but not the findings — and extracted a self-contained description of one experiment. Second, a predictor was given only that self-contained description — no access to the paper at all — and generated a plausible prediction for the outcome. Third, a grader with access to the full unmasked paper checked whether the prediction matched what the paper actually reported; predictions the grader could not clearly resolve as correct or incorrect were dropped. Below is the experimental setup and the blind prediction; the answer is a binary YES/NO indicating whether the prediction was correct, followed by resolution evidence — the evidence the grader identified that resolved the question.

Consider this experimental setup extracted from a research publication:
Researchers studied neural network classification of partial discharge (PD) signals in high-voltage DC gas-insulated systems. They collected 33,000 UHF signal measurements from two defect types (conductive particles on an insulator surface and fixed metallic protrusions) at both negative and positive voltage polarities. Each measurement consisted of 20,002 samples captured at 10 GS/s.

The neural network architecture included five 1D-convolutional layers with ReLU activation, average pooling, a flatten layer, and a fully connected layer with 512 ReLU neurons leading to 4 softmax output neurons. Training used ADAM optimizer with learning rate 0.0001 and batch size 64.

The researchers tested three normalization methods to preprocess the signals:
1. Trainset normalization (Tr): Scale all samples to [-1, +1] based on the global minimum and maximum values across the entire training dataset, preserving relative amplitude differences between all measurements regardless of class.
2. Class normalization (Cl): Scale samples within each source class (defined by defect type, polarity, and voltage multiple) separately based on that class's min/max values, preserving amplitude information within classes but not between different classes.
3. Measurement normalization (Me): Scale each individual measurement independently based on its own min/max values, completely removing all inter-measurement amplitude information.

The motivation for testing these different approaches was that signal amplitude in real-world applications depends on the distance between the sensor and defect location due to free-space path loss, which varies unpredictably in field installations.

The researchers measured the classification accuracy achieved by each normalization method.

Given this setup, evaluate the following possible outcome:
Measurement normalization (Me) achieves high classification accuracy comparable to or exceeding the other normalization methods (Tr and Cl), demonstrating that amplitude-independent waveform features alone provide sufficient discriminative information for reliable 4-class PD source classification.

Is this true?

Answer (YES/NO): YES